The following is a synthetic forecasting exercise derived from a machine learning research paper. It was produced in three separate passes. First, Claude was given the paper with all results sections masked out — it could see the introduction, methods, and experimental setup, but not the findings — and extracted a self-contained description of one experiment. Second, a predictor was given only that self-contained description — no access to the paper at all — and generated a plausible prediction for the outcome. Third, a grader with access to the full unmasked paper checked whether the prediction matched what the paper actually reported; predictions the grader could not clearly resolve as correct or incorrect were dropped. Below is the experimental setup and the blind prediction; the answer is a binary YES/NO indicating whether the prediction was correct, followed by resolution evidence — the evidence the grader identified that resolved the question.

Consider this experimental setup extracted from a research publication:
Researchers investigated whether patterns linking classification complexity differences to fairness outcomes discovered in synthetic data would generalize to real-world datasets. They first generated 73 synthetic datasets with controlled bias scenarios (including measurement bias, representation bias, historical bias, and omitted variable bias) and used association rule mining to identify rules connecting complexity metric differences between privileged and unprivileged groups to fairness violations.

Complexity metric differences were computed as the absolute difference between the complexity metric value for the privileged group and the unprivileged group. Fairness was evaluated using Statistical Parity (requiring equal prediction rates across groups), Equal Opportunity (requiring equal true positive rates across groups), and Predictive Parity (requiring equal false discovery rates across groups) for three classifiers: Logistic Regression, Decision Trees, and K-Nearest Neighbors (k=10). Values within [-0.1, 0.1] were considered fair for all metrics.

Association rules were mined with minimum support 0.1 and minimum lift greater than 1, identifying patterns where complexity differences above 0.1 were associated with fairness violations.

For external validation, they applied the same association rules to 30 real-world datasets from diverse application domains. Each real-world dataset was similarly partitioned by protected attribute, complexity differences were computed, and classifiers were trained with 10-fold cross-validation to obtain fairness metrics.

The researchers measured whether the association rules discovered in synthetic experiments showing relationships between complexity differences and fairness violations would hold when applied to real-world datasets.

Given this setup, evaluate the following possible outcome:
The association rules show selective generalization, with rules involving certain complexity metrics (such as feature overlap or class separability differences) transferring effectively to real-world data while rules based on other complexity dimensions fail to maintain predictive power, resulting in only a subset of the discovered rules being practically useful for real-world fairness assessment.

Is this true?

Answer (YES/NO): NO